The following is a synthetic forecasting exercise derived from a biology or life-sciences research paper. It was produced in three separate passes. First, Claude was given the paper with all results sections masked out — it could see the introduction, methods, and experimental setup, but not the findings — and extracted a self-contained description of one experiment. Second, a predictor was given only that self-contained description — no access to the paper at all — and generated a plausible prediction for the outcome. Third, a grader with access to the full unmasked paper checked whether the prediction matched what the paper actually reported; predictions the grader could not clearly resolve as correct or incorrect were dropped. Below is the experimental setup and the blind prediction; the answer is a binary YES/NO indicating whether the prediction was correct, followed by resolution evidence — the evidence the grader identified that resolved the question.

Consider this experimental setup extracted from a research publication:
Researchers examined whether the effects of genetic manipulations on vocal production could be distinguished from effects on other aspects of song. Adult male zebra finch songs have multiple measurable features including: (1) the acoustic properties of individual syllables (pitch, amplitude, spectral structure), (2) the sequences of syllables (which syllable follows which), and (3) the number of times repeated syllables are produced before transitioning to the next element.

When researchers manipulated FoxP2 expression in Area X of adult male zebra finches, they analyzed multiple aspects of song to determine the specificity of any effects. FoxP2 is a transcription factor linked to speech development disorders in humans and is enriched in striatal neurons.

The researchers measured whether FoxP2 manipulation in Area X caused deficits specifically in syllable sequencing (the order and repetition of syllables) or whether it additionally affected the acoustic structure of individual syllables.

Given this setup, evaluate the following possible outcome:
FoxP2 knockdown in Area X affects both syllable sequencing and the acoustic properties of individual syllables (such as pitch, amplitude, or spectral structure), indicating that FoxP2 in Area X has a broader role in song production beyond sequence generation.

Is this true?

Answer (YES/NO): NO